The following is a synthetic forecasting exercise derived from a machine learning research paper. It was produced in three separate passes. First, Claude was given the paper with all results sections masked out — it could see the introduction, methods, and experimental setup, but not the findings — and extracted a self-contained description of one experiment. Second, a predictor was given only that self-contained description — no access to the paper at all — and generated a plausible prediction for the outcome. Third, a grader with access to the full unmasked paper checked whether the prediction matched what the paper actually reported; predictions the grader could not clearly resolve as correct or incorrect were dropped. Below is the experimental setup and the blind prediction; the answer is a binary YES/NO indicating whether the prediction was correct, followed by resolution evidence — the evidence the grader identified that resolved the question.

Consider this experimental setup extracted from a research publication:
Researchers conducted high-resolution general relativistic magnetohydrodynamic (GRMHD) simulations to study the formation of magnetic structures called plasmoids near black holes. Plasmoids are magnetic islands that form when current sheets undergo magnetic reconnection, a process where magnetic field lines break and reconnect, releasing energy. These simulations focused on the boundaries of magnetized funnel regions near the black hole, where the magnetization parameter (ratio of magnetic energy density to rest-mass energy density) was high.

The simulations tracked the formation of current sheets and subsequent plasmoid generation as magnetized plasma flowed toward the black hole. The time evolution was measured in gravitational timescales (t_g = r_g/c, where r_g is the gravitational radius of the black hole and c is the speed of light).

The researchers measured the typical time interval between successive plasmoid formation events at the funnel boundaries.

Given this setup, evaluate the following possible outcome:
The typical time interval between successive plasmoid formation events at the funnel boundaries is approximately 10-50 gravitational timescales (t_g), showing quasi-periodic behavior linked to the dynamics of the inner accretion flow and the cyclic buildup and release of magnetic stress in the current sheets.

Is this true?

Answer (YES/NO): NO